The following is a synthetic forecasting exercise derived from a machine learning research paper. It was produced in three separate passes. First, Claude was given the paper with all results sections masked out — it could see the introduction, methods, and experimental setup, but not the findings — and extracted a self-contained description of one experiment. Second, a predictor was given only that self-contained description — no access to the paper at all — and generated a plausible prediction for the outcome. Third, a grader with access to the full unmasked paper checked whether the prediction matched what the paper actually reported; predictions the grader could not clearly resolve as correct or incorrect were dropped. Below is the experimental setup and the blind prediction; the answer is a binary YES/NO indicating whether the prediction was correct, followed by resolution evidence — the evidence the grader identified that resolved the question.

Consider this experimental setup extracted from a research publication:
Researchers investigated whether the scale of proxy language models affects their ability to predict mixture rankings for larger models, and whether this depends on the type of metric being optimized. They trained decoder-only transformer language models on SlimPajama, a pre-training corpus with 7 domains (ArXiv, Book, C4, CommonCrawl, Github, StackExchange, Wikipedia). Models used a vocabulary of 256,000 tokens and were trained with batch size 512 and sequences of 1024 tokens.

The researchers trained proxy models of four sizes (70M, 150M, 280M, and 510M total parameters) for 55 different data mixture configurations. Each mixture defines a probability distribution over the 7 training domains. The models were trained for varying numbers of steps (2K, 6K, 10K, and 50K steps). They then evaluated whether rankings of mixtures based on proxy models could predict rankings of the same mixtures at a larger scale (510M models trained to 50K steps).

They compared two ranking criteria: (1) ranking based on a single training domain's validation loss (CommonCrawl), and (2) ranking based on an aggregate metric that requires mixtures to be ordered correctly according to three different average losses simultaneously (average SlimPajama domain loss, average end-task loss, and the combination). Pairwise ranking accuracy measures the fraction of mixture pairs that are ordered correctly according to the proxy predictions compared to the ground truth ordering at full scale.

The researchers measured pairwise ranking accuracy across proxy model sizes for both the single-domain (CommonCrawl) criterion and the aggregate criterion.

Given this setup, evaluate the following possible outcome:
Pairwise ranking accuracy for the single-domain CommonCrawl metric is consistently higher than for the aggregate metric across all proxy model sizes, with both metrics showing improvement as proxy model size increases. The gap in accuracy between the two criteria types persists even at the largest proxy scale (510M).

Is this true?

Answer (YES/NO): NO